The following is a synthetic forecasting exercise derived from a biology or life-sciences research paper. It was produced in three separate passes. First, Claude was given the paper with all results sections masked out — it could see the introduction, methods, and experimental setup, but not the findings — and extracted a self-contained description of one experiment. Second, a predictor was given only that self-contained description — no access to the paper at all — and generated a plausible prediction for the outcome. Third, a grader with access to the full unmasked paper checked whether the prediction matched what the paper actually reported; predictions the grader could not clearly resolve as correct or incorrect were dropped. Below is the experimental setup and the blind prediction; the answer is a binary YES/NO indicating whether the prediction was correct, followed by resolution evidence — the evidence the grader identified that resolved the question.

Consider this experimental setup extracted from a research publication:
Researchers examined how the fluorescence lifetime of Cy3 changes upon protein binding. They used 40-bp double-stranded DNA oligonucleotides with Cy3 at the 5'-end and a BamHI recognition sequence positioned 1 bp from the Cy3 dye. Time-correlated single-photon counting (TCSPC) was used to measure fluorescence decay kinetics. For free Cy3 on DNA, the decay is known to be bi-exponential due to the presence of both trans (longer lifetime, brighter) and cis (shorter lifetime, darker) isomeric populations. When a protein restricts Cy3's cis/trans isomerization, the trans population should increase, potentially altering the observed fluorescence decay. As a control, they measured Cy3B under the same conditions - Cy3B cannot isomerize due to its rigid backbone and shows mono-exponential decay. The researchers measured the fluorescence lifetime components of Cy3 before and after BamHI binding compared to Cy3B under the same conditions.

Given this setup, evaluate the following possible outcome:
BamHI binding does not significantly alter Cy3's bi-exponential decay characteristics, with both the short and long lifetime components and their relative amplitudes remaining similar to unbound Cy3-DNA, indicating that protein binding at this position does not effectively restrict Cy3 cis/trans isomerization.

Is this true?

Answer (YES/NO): NO